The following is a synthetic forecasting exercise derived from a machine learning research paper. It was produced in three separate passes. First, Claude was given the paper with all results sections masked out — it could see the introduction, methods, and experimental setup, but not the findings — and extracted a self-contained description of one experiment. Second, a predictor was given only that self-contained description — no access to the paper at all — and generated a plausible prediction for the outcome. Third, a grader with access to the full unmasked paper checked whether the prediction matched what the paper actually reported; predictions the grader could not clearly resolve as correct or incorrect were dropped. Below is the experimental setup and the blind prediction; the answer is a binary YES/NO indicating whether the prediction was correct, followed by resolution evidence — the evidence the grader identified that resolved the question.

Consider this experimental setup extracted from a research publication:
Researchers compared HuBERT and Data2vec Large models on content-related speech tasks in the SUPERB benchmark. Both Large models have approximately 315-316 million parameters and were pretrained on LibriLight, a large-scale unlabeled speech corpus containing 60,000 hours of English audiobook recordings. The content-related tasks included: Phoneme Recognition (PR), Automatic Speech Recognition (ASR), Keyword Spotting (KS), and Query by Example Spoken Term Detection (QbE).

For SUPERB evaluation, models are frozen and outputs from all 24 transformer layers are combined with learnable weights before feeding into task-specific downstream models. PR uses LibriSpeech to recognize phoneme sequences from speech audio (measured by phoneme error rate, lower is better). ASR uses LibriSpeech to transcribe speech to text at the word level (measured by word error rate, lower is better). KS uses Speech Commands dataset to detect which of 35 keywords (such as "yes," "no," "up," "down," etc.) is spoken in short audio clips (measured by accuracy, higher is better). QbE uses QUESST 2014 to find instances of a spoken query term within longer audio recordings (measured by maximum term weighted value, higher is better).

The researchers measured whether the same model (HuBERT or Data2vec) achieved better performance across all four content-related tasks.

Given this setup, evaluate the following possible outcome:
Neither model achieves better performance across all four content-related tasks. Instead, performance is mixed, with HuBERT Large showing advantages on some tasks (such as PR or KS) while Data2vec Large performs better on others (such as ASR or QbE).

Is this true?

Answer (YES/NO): YES